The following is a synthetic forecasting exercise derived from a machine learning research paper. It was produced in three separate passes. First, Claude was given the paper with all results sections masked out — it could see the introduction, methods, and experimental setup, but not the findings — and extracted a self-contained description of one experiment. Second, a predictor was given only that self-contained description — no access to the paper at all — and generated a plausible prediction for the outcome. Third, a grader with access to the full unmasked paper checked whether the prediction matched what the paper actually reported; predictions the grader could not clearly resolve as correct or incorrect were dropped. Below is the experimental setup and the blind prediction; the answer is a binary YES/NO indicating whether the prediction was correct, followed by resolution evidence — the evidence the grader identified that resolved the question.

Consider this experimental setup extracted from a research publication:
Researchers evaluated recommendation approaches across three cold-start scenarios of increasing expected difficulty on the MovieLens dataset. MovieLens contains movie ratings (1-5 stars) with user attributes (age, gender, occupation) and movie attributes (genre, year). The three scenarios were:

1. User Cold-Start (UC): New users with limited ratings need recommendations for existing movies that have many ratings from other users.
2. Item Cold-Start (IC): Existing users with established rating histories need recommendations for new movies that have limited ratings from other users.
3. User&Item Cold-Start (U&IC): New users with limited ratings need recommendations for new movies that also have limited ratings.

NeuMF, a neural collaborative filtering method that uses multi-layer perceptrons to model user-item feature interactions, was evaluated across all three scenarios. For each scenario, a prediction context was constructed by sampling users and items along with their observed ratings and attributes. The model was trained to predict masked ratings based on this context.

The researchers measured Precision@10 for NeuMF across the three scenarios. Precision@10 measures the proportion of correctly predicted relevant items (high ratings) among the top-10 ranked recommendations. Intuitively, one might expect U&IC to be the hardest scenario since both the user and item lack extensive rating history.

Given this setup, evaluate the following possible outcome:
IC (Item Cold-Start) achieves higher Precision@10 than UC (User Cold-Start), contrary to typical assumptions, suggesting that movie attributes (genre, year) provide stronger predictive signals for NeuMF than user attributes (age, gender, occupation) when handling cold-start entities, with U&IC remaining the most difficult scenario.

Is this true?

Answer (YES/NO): NO